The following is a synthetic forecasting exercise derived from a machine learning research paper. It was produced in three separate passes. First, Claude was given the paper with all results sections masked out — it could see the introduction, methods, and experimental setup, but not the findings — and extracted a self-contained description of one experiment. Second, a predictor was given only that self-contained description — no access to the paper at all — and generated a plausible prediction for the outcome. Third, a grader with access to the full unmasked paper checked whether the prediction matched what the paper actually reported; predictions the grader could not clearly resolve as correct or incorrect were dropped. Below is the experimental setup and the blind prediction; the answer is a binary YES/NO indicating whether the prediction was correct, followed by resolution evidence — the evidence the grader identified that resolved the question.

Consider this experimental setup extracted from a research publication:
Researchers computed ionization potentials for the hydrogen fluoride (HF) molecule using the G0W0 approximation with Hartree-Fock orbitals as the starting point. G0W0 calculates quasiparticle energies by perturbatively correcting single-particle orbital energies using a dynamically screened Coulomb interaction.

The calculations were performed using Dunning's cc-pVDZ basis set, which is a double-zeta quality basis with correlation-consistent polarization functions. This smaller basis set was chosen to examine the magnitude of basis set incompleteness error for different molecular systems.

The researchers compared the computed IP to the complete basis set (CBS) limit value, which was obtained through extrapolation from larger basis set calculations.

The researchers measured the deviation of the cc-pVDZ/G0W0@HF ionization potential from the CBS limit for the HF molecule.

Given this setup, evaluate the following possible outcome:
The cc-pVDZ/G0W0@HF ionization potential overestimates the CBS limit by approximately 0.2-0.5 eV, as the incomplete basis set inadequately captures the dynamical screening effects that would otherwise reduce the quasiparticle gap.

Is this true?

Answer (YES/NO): NO